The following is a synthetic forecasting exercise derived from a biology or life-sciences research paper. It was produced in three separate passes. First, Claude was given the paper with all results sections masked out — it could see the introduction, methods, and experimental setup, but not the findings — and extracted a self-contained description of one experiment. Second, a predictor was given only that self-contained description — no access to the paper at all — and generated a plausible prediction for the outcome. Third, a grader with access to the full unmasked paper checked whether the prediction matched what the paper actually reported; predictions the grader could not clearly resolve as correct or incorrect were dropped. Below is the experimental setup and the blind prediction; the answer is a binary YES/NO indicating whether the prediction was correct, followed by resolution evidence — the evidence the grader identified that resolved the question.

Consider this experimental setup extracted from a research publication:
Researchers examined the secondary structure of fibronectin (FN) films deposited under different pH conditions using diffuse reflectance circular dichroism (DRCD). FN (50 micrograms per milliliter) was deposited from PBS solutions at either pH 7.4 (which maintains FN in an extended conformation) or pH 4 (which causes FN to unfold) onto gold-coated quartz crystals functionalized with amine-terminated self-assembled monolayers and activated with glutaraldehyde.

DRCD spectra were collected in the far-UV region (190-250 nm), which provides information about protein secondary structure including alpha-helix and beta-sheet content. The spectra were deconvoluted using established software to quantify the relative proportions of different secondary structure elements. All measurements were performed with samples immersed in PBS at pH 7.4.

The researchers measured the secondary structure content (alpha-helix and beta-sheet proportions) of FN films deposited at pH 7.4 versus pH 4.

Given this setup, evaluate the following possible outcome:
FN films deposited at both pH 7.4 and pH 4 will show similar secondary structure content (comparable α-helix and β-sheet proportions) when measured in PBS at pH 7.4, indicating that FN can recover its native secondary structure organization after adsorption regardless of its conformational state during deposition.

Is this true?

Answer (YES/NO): NO